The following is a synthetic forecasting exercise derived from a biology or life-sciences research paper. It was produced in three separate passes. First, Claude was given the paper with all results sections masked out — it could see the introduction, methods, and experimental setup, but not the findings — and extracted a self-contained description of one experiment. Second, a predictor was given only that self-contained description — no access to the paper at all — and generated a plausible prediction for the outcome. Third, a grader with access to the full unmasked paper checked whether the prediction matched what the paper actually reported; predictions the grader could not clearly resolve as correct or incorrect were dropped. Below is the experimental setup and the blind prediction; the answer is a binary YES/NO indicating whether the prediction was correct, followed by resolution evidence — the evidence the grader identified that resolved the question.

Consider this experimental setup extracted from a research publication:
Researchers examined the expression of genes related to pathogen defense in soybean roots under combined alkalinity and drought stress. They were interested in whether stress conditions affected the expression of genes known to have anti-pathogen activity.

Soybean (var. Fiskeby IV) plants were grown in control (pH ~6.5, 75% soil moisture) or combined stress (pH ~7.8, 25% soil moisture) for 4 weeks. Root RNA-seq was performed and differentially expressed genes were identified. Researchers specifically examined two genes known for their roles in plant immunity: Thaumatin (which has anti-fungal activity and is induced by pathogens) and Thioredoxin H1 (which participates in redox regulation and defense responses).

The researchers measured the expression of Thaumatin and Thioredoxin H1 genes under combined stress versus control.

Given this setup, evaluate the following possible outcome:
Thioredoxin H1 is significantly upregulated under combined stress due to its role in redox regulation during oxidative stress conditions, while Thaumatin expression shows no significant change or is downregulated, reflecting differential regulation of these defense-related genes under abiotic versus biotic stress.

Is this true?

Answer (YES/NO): NO